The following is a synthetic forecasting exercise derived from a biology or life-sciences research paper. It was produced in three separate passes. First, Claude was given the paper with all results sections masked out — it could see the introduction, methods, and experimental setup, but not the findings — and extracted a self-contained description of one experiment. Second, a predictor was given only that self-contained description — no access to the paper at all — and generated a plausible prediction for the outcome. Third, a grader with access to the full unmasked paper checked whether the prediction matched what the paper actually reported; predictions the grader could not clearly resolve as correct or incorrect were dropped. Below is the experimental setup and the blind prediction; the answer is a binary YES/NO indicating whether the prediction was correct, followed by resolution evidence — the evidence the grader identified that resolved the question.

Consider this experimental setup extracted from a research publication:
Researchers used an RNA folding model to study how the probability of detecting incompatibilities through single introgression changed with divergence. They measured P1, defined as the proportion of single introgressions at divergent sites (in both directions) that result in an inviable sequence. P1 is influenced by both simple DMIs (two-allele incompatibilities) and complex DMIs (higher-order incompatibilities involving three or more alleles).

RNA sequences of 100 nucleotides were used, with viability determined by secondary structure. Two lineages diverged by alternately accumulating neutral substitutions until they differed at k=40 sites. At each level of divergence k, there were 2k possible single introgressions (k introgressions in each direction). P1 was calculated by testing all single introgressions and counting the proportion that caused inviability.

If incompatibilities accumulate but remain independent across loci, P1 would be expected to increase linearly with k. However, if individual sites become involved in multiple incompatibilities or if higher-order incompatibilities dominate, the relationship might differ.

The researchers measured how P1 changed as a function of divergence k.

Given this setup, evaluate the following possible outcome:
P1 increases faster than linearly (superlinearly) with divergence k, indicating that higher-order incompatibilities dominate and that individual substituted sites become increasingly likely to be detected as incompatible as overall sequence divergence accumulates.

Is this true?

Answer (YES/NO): NO